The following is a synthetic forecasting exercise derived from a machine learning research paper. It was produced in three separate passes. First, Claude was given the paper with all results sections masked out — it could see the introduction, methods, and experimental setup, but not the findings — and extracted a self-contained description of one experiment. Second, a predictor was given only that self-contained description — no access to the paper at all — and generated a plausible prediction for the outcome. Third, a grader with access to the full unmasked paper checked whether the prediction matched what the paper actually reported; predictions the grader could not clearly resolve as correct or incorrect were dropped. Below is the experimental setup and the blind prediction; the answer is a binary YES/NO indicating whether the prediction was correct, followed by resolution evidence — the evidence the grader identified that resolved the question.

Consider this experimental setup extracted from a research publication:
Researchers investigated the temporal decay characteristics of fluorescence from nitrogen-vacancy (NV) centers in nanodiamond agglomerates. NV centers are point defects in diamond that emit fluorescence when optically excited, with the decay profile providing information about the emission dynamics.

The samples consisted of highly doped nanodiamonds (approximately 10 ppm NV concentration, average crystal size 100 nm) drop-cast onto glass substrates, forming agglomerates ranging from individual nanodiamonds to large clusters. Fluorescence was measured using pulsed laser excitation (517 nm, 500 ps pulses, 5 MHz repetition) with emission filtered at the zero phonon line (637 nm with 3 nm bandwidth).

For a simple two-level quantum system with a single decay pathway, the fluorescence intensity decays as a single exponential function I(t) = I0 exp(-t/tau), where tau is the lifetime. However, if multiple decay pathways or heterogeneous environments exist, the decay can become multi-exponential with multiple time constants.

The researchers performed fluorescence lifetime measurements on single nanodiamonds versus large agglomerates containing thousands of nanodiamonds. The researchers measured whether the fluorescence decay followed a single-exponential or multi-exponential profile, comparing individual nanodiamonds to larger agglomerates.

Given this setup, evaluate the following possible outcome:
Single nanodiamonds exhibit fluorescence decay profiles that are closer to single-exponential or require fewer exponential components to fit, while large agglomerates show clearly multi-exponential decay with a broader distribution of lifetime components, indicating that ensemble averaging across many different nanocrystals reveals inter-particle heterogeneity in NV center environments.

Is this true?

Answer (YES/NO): NO